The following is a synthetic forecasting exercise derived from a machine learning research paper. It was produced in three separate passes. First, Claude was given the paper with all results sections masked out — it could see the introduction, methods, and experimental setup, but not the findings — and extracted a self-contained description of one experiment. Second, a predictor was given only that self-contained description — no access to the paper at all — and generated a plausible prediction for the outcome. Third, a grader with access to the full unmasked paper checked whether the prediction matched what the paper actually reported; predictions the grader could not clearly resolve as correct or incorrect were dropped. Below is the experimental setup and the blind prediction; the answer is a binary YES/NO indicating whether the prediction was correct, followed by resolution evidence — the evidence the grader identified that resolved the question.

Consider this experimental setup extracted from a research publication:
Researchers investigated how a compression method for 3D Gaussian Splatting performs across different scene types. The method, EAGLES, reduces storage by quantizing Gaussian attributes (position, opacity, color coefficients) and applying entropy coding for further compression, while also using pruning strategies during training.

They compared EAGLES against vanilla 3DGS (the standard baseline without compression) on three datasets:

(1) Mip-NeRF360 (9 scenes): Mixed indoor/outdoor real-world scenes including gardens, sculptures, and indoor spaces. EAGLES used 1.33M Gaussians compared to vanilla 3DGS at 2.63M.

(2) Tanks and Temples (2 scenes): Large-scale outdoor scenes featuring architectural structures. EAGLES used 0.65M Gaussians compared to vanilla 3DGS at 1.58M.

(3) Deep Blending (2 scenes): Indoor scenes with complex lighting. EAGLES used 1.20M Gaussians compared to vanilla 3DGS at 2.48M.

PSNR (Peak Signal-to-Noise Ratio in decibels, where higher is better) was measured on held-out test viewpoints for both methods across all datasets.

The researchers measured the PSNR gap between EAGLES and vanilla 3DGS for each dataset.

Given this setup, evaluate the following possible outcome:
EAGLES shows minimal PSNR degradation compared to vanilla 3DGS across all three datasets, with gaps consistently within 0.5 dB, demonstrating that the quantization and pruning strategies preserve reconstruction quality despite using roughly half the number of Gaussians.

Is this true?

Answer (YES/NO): YES